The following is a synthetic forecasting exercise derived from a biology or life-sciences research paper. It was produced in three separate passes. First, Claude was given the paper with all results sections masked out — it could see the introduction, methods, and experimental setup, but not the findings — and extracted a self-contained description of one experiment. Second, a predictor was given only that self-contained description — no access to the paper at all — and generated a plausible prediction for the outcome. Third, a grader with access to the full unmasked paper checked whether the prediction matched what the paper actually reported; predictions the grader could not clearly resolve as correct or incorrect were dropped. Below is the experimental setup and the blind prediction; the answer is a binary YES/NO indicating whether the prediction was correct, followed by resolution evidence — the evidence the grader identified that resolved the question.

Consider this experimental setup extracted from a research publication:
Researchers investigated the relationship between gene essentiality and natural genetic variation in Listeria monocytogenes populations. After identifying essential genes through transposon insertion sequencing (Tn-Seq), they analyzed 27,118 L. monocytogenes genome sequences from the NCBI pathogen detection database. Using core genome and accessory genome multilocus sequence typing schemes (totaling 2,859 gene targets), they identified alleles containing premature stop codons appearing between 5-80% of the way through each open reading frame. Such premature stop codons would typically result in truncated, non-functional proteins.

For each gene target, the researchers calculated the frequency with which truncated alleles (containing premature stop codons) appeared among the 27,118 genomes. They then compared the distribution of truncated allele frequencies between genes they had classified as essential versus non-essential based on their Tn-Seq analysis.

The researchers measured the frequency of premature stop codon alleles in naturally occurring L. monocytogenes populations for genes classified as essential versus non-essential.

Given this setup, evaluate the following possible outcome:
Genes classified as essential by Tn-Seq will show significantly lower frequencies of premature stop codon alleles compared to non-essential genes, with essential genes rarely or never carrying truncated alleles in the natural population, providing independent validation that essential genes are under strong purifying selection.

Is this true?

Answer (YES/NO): YES